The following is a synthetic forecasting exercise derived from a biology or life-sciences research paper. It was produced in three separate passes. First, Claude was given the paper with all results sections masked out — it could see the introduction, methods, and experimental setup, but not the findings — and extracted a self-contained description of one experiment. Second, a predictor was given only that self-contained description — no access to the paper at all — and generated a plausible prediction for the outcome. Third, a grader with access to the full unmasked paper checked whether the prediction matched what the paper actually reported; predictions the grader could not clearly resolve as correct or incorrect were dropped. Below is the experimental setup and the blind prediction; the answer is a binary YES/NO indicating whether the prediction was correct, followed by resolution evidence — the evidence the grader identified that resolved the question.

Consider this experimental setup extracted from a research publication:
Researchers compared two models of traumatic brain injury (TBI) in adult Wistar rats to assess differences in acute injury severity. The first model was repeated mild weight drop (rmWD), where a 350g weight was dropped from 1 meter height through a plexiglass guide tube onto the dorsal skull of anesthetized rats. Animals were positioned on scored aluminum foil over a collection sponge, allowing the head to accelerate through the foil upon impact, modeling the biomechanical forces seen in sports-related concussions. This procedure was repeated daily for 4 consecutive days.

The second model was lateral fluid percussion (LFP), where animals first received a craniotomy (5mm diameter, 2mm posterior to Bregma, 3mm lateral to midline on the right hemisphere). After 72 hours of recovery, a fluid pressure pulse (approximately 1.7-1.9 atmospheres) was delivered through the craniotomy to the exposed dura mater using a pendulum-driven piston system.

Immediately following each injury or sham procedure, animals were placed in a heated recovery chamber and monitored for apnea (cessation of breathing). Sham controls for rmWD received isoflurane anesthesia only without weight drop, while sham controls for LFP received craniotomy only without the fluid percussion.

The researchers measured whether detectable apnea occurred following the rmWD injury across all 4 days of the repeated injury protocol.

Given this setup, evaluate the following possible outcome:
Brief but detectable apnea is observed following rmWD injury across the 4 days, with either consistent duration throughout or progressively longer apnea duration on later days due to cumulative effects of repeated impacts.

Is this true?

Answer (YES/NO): NO